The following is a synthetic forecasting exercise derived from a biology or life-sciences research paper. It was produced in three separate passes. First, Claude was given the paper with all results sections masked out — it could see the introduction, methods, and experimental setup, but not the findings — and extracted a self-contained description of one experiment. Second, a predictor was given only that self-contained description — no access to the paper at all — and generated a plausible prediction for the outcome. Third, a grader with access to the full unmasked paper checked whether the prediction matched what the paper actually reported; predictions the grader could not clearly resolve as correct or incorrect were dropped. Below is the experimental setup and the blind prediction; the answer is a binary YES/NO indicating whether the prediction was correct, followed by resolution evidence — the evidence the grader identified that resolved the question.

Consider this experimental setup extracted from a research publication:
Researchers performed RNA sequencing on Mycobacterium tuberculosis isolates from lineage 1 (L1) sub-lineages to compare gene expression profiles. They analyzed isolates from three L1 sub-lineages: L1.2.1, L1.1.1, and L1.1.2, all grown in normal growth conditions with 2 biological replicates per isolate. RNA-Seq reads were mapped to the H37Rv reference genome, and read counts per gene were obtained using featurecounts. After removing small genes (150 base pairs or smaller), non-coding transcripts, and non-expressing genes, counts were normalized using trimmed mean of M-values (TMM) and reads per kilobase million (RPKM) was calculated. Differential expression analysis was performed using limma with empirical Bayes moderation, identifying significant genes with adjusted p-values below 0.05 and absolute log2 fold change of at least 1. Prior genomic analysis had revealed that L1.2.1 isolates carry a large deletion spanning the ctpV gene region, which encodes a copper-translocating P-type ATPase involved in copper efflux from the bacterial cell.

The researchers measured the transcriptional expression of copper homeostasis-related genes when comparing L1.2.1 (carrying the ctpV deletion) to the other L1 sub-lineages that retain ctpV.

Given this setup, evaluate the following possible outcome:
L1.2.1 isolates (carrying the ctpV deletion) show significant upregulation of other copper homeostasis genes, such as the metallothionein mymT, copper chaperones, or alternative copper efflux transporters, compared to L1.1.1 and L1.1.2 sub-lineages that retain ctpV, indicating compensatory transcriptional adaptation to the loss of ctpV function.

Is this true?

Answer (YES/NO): YES